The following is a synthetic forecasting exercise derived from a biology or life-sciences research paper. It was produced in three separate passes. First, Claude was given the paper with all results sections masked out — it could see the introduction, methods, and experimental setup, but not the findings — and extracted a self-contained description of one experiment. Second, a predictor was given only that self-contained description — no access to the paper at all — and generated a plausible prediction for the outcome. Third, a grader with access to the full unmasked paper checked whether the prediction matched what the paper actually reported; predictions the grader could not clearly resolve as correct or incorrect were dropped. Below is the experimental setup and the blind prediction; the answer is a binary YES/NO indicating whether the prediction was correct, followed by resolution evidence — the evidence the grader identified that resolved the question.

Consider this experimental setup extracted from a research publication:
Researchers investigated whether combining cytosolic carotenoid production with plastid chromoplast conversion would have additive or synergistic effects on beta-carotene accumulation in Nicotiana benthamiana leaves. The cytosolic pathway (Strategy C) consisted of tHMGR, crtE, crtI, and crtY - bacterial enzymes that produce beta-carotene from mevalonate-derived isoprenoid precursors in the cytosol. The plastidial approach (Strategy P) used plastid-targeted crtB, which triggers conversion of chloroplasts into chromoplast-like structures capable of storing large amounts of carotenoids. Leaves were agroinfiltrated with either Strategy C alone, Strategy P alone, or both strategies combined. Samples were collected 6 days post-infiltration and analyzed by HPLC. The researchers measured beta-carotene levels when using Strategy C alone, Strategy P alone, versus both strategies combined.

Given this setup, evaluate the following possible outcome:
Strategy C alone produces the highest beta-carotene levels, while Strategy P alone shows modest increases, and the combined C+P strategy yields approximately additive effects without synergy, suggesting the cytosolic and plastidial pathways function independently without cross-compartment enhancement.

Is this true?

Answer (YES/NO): NO